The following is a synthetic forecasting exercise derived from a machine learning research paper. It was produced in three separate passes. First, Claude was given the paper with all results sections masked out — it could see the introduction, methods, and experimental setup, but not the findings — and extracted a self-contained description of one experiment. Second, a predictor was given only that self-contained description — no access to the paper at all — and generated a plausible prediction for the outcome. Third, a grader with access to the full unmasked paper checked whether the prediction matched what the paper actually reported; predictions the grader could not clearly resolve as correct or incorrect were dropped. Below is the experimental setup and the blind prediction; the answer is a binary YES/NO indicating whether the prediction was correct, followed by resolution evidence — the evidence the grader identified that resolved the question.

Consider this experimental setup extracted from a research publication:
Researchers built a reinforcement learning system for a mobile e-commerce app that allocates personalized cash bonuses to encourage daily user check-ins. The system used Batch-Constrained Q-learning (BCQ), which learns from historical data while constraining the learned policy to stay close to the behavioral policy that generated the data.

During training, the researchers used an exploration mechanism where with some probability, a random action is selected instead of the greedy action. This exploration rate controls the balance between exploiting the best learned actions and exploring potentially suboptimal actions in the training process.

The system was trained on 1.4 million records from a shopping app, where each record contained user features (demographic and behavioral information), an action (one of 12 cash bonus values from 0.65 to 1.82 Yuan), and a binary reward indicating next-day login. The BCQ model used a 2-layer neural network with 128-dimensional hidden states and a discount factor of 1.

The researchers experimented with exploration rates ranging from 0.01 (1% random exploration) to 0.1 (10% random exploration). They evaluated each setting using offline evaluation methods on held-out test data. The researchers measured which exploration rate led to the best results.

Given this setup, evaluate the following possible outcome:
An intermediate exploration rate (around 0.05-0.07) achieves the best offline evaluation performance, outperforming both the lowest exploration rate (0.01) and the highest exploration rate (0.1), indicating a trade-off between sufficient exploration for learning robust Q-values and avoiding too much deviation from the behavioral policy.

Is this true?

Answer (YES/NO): NO